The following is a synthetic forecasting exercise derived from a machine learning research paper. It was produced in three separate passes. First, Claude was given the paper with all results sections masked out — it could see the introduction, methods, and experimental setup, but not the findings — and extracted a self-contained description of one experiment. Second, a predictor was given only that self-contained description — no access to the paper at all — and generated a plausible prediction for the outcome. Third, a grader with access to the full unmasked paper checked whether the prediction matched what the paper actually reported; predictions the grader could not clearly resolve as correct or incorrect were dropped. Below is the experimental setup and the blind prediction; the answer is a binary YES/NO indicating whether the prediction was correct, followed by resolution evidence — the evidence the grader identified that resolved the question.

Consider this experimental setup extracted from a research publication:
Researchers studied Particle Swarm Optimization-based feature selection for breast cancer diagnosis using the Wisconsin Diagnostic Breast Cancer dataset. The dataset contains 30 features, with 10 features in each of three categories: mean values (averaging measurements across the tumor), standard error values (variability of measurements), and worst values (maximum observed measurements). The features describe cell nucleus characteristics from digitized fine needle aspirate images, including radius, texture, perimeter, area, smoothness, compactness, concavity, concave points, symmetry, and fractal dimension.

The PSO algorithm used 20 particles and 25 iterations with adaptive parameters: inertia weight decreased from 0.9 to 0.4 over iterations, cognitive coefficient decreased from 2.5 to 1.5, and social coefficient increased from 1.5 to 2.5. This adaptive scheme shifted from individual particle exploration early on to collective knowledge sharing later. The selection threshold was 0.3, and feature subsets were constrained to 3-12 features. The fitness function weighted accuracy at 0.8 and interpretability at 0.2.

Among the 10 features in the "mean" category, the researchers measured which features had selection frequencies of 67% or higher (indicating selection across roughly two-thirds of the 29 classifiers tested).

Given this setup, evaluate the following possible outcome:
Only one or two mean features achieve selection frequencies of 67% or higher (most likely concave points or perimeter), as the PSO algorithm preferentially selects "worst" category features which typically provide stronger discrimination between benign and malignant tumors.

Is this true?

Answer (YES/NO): NO